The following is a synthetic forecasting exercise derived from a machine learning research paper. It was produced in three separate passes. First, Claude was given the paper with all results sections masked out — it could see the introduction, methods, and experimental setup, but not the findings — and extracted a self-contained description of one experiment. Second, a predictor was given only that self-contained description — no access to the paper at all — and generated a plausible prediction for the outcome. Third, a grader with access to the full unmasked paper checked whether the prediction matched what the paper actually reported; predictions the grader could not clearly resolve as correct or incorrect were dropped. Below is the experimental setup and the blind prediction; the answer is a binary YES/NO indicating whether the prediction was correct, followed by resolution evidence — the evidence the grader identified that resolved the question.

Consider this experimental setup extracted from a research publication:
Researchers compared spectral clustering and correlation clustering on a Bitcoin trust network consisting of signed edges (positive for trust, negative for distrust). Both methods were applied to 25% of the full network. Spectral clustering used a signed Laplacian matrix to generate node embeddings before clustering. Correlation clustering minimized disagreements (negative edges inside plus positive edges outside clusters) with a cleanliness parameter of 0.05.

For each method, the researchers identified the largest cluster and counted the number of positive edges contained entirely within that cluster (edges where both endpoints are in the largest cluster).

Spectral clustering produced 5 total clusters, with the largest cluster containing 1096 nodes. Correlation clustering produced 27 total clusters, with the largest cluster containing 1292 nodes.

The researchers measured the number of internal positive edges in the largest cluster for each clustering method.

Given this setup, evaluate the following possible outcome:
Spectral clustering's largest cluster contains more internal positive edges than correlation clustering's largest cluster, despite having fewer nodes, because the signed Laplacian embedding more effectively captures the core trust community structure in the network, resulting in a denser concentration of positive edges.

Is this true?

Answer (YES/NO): NO